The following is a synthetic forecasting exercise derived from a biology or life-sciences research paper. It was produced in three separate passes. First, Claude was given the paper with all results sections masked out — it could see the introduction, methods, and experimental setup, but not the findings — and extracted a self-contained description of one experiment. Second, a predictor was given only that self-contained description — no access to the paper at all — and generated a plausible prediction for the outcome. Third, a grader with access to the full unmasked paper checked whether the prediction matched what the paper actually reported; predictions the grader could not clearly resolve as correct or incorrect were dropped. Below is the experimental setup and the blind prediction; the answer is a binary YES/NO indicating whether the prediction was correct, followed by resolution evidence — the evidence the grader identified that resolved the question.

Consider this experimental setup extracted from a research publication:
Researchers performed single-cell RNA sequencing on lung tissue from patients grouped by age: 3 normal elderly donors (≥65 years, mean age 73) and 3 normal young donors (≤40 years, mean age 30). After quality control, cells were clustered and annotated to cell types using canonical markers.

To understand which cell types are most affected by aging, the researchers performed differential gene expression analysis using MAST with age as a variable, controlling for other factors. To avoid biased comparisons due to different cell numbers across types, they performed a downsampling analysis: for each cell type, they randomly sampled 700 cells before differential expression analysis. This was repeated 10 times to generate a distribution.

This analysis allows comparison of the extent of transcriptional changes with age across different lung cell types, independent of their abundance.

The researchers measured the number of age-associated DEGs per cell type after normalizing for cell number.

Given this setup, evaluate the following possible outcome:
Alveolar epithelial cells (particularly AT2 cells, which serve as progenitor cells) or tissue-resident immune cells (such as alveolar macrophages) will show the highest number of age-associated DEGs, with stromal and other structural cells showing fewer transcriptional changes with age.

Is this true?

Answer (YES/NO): NO